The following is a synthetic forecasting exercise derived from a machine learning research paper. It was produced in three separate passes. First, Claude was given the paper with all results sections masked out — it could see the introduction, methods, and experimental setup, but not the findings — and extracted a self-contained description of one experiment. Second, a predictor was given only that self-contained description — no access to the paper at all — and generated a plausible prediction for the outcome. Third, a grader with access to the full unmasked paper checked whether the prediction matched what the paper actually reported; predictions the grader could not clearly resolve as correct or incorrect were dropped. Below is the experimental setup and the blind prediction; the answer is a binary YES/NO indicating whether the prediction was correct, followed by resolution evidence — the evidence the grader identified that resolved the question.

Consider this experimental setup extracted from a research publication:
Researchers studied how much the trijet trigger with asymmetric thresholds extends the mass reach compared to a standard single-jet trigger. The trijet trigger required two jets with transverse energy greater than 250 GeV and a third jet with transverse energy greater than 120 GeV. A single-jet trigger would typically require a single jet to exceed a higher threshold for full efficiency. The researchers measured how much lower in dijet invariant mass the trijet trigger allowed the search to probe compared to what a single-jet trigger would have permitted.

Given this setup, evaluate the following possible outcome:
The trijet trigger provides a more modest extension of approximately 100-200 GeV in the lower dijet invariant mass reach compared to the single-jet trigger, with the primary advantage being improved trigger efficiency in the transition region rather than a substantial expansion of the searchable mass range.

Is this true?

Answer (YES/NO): YES